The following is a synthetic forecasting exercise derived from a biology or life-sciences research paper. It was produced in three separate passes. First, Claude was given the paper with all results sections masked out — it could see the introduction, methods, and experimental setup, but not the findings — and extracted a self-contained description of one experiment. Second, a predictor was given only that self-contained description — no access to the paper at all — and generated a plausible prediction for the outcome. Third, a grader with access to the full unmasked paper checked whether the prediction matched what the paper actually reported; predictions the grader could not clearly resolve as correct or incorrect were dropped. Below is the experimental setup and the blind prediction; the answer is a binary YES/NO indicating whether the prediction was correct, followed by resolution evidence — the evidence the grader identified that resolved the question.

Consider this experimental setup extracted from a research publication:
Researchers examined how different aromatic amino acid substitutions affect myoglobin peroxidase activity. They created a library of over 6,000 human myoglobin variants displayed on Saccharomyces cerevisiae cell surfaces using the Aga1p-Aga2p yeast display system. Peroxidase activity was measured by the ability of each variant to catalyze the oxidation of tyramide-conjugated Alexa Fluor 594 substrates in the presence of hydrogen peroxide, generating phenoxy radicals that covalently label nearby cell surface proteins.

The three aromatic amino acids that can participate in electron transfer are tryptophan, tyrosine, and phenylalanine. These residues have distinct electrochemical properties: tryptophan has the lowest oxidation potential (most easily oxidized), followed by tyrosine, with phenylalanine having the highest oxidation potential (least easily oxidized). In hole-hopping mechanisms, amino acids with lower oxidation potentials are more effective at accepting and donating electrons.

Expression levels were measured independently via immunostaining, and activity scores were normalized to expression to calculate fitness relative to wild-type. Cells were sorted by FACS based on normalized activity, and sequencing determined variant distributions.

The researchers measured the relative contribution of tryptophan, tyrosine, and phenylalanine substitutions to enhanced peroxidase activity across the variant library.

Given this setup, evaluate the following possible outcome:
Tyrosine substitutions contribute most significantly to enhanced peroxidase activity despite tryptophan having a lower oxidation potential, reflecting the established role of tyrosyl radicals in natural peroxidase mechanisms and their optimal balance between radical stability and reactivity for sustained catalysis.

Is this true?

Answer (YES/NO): NO